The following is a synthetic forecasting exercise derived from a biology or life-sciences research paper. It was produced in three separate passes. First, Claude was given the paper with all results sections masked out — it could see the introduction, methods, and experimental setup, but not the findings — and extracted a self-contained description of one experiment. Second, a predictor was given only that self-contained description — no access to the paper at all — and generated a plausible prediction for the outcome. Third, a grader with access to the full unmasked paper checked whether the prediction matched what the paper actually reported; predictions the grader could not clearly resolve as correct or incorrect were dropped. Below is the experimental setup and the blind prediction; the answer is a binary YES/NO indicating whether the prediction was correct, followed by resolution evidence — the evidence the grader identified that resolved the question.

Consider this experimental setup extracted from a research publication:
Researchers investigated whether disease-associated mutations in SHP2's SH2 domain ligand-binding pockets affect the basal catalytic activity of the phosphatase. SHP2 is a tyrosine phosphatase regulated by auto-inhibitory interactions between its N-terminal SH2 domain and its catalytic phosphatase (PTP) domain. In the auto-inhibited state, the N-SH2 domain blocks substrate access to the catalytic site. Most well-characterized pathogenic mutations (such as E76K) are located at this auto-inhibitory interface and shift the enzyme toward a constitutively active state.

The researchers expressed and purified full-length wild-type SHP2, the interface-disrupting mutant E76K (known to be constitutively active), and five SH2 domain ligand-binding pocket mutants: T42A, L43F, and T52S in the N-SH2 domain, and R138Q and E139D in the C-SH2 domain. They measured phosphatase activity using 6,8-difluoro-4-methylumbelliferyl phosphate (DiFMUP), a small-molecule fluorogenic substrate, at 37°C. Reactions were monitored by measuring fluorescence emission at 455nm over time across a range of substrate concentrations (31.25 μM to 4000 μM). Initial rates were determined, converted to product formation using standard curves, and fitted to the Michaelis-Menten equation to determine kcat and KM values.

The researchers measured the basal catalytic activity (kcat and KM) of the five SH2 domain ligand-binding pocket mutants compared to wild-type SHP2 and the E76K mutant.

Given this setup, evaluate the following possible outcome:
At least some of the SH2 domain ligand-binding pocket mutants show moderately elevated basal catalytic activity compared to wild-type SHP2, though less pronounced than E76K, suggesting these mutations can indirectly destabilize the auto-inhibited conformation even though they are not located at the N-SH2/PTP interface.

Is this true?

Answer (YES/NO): YES